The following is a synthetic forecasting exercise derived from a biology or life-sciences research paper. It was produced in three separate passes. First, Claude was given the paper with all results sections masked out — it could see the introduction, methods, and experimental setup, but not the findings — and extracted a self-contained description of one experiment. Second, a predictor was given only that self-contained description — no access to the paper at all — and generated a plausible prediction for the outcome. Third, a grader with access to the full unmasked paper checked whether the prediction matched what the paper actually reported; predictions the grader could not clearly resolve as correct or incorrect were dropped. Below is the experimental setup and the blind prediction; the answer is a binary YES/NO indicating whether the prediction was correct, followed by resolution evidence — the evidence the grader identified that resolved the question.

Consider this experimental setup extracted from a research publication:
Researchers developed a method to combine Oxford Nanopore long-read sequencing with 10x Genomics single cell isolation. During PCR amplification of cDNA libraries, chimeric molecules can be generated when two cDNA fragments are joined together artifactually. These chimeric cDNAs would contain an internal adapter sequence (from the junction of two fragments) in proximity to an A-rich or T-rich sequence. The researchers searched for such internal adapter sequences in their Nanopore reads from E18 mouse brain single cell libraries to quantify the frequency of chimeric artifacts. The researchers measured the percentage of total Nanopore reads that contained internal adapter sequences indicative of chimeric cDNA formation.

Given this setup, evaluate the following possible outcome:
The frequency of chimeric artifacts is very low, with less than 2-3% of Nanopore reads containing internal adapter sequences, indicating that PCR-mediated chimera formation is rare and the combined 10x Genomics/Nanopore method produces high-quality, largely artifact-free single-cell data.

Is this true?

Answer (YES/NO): NO